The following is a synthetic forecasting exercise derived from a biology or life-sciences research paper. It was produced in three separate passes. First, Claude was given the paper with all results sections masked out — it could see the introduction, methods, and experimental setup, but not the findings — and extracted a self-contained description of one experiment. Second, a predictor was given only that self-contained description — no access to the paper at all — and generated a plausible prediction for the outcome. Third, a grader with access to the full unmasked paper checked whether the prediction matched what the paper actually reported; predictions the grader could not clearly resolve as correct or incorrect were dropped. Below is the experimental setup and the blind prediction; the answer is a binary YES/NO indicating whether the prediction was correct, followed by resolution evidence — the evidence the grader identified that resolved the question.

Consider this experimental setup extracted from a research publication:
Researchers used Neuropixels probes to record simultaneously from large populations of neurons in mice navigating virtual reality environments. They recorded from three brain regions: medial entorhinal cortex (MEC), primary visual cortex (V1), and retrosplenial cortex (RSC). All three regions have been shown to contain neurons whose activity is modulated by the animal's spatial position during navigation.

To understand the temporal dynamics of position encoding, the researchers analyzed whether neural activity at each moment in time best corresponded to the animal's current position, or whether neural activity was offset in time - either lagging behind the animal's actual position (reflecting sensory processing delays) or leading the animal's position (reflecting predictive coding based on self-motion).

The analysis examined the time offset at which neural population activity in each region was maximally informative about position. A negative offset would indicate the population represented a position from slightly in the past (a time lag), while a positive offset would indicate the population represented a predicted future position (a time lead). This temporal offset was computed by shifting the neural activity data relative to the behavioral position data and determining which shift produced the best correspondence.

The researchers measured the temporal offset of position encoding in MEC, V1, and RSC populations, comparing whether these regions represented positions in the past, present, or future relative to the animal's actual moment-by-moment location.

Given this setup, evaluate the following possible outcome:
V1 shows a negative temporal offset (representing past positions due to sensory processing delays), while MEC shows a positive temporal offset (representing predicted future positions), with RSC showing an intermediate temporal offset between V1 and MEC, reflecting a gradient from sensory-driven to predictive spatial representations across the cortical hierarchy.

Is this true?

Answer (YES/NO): YES